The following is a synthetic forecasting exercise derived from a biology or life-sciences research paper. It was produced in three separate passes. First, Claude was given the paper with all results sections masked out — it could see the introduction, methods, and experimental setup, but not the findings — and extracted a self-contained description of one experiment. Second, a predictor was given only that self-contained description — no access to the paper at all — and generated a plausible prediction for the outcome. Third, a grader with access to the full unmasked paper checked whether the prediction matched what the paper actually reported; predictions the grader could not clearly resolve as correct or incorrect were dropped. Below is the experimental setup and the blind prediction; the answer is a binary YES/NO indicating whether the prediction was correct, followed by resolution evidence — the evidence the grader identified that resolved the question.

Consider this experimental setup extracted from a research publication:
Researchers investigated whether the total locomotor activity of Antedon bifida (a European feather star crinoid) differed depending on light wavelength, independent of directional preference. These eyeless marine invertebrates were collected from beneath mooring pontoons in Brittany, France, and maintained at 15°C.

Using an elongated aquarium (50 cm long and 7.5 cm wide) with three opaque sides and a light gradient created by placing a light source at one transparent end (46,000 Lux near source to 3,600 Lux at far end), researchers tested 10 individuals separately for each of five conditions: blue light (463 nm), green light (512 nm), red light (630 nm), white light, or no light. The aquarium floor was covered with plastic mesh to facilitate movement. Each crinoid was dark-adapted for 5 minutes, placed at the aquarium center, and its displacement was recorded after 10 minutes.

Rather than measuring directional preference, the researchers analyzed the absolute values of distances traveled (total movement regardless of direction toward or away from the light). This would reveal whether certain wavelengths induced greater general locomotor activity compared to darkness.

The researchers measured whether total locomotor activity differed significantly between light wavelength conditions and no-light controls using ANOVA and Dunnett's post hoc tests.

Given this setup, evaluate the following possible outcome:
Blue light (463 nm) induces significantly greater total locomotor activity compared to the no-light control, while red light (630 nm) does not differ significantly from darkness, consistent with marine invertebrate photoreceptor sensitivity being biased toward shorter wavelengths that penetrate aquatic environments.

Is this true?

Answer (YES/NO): NO